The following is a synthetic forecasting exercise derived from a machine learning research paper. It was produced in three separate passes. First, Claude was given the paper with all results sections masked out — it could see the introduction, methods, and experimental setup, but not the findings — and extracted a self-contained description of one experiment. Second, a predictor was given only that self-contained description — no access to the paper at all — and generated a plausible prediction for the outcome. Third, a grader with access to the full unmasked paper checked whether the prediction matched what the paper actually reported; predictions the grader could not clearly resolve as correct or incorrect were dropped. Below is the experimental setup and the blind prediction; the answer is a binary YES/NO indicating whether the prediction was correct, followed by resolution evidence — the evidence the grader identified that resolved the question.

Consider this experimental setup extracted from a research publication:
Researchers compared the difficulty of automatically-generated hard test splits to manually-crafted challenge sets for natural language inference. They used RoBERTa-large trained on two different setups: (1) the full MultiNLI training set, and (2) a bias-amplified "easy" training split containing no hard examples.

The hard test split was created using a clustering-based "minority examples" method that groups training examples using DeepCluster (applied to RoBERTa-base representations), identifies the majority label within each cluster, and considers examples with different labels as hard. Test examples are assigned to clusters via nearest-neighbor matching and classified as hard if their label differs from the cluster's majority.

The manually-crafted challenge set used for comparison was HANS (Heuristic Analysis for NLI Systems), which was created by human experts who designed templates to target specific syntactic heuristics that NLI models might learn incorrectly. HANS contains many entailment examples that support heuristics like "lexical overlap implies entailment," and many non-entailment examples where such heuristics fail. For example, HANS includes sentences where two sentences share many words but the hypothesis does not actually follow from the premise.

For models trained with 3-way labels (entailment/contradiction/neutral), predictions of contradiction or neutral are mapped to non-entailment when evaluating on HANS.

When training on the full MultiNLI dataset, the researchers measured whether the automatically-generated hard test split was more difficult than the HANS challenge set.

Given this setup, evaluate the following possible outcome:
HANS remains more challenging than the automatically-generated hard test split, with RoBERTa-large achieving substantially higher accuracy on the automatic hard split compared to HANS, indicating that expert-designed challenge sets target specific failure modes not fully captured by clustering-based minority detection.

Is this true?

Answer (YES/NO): NO